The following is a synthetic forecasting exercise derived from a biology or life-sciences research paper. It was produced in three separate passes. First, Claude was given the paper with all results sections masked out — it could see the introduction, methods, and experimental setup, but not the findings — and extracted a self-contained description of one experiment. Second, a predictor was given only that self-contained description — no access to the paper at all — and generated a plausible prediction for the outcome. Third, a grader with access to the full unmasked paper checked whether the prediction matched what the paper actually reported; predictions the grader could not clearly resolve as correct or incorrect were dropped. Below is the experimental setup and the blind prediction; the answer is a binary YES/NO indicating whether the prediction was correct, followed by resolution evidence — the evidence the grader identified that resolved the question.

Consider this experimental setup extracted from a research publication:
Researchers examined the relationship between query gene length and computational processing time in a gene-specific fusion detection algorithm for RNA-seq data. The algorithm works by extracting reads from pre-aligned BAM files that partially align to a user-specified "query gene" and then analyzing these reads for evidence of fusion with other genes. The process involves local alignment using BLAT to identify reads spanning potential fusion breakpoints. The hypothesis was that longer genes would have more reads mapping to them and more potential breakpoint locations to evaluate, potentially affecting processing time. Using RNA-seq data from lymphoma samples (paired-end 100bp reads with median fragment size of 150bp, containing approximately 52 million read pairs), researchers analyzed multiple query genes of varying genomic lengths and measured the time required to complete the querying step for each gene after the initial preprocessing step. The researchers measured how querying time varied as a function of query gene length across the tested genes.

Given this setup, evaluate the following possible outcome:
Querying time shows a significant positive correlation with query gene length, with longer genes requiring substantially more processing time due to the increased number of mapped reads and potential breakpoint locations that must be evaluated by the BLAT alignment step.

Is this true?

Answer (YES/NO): YES